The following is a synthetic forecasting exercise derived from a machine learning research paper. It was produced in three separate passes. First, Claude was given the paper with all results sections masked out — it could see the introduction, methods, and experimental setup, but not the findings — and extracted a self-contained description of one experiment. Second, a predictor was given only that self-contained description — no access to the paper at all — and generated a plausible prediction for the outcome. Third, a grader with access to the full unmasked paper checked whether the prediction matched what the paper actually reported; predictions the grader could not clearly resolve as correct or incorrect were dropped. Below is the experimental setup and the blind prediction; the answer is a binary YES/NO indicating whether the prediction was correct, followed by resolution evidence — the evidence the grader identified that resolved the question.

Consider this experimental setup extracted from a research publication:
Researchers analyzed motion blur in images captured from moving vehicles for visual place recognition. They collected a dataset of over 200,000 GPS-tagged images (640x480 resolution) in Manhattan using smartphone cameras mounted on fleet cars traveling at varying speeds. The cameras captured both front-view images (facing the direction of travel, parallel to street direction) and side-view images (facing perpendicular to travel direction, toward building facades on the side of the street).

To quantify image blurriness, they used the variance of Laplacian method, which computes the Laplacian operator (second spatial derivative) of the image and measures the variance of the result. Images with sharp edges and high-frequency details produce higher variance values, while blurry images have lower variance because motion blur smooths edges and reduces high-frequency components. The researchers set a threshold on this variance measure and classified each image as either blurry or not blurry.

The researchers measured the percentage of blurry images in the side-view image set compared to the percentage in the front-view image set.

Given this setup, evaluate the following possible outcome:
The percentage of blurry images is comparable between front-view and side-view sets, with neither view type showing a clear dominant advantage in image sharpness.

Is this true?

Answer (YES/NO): NO